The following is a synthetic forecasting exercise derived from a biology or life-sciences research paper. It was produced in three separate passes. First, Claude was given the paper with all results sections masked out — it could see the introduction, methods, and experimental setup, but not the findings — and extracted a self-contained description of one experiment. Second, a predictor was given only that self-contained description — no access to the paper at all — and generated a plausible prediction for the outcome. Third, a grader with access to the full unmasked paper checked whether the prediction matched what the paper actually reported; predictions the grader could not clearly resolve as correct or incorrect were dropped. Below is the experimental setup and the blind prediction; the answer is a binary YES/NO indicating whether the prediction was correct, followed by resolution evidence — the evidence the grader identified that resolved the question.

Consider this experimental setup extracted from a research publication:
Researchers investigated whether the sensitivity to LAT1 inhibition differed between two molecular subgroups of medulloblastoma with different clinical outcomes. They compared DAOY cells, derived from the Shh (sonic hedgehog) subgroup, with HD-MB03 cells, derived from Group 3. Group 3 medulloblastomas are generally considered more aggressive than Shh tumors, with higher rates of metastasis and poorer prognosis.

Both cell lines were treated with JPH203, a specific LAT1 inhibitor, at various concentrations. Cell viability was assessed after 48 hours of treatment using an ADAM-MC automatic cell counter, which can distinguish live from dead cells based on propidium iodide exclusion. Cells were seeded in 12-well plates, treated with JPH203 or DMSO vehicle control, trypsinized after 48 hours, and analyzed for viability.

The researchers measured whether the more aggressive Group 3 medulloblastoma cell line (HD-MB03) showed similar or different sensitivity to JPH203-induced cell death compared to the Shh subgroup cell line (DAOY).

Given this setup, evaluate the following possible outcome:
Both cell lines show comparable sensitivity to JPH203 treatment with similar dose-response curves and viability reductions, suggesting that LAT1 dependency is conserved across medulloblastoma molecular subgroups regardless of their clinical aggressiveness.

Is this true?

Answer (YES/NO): NO